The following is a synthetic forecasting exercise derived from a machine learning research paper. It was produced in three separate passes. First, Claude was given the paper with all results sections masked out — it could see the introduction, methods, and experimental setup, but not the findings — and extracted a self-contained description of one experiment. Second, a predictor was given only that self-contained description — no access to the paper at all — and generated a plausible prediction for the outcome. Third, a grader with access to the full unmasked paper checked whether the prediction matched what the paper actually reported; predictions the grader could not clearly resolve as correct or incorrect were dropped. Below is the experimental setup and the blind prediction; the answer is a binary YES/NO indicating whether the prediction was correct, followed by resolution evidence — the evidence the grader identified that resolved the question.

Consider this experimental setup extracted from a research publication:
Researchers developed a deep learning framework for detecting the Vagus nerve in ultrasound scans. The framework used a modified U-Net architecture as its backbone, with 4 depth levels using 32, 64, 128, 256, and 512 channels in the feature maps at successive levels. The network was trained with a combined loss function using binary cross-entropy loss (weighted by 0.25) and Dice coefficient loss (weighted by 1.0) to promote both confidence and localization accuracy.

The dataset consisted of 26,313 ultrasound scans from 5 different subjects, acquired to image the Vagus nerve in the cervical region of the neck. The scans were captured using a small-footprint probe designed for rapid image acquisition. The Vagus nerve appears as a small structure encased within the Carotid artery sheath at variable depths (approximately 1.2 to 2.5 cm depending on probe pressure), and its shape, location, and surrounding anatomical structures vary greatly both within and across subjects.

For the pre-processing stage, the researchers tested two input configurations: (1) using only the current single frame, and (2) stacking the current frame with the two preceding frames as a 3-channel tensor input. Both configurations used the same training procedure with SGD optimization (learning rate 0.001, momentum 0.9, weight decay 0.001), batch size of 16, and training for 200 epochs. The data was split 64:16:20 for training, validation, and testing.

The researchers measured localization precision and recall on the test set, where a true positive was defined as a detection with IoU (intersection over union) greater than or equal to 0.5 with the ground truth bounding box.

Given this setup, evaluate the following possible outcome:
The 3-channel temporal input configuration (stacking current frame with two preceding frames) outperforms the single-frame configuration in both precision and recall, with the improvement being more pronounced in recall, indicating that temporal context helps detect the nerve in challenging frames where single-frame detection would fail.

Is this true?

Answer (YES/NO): NO